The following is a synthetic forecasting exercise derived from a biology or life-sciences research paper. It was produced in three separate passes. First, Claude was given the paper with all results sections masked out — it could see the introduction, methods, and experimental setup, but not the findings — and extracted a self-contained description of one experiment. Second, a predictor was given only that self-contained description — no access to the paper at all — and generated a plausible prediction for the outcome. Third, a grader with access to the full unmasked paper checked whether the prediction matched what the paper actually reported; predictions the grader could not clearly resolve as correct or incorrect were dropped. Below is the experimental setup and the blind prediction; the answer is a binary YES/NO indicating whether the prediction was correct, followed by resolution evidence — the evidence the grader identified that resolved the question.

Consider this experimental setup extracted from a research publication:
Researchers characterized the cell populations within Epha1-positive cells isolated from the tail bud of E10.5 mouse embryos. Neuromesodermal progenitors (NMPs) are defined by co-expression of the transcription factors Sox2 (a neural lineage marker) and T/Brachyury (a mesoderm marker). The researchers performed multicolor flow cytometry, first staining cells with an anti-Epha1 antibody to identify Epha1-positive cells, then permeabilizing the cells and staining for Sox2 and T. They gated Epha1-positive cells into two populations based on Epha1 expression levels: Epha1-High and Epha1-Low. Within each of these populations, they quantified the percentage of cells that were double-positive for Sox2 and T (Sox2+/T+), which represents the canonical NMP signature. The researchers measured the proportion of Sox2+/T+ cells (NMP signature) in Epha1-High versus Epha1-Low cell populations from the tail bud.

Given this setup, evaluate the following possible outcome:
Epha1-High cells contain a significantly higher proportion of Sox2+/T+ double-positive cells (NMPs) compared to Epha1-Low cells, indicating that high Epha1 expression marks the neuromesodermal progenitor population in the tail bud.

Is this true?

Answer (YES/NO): YES